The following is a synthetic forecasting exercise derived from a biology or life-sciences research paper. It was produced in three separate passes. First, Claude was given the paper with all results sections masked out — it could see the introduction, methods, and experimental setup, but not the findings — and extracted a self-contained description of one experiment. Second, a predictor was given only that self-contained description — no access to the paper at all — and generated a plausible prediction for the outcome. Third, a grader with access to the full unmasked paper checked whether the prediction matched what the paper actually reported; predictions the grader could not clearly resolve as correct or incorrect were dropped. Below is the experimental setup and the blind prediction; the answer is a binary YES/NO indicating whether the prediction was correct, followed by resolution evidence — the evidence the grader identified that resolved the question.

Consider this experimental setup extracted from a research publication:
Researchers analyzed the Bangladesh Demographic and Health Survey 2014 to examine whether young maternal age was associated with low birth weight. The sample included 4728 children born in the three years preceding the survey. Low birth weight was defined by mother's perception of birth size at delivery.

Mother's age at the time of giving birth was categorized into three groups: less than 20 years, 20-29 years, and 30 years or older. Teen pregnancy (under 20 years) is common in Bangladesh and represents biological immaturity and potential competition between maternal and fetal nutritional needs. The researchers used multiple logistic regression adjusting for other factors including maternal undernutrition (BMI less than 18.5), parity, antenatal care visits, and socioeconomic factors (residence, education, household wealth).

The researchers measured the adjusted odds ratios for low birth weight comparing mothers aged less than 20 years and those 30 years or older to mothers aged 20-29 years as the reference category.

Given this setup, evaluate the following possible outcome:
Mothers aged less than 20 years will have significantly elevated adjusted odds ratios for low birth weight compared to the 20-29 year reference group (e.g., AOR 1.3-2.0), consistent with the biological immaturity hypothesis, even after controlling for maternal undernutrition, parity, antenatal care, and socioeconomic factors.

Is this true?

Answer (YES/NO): NO